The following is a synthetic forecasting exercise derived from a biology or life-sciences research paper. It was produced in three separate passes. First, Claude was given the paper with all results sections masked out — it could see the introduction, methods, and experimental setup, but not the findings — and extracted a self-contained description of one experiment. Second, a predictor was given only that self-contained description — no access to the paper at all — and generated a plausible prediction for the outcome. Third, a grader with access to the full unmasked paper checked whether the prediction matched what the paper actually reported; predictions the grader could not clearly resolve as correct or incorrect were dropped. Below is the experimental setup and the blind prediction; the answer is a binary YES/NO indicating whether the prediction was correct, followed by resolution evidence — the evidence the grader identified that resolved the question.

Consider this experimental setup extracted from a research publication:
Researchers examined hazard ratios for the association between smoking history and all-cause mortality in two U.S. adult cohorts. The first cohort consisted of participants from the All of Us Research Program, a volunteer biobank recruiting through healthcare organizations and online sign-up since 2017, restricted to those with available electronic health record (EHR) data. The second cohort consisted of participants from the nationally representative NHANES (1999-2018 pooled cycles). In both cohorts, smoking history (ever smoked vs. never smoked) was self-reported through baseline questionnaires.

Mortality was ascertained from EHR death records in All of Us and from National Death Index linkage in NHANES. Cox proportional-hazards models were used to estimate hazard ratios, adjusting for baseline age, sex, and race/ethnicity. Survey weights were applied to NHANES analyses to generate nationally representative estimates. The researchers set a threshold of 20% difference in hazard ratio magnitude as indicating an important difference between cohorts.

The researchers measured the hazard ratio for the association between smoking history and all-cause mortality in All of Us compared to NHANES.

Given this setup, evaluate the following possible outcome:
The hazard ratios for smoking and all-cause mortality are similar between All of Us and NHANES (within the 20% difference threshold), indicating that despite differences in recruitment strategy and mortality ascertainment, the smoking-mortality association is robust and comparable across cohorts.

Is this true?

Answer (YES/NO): YES